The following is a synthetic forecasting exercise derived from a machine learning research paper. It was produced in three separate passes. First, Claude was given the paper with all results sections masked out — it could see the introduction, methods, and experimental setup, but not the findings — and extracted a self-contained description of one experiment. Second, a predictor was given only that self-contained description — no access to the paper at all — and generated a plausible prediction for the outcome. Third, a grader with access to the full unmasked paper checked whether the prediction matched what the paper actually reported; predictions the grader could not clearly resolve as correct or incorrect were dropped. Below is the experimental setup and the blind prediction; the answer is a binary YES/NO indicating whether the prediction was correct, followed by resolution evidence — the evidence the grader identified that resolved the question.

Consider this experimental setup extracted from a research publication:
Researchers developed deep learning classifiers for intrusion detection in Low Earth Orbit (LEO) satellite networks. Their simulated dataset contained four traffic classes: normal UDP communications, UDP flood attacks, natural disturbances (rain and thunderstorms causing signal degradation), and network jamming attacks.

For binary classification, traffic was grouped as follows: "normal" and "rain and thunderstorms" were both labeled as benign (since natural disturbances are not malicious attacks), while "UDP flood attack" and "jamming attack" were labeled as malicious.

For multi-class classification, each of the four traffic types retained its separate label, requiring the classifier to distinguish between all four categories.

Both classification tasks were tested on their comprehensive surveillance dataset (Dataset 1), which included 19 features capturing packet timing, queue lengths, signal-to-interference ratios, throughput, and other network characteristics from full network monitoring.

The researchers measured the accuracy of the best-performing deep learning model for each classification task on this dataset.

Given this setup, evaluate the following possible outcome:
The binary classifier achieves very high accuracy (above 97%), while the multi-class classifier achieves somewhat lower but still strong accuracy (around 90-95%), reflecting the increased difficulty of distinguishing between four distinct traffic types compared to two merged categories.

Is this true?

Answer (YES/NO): NO